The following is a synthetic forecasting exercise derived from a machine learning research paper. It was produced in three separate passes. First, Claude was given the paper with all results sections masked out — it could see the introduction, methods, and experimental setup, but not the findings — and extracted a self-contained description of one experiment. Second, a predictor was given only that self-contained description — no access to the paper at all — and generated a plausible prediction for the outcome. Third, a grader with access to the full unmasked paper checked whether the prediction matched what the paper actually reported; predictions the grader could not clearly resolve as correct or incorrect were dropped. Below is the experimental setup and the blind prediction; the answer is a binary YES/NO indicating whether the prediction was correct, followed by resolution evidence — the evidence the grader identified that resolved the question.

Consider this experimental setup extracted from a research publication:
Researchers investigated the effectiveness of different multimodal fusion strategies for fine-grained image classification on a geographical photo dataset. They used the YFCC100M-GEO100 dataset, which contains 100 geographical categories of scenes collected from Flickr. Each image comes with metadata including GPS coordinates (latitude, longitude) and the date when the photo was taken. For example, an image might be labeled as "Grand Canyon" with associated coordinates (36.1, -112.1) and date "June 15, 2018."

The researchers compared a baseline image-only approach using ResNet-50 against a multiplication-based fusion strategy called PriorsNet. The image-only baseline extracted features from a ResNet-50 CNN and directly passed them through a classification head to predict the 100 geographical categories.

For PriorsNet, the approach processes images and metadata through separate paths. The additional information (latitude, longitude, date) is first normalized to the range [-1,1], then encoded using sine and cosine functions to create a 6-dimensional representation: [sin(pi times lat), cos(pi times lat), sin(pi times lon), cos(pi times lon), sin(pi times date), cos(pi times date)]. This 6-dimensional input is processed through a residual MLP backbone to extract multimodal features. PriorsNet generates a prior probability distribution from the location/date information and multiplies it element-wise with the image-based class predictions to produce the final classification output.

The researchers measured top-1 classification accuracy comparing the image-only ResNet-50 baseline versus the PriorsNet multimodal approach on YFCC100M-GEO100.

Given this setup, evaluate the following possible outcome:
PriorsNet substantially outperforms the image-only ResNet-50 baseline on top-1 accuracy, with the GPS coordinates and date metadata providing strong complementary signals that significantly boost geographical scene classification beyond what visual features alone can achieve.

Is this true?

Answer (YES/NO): NO